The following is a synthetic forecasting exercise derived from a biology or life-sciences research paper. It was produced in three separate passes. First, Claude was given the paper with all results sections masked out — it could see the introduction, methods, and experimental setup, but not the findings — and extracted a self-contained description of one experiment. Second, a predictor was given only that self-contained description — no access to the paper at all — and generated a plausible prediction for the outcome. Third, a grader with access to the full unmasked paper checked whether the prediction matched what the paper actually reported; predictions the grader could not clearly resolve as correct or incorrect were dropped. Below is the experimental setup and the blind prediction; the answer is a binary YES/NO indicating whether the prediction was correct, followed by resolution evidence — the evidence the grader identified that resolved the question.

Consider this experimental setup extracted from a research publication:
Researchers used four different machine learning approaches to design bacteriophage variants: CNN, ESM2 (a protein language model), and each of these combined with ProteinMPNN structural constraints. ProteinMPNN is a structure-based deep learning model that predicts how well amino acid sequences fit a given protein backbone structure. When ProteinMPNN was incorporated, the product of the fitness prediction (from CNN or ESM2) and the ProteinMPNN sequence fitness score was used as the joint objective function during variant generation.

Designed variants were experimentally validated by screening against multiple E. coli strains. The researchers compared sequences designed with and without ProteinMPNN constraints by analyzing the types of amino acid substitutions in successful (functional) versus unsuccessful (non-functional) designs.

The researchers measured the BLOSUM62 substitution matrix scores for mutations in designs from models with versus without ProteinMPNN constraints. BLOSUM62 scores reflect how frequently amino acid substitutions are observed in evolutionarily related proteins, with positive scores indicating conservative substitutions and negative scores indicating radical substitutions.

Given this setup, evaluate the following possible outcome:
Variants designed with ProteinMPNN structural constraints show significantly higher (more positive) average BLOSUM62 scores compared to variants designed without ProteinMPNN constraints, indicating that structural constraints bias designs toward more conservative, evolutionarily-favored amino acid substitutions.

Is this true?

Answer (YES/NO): YES